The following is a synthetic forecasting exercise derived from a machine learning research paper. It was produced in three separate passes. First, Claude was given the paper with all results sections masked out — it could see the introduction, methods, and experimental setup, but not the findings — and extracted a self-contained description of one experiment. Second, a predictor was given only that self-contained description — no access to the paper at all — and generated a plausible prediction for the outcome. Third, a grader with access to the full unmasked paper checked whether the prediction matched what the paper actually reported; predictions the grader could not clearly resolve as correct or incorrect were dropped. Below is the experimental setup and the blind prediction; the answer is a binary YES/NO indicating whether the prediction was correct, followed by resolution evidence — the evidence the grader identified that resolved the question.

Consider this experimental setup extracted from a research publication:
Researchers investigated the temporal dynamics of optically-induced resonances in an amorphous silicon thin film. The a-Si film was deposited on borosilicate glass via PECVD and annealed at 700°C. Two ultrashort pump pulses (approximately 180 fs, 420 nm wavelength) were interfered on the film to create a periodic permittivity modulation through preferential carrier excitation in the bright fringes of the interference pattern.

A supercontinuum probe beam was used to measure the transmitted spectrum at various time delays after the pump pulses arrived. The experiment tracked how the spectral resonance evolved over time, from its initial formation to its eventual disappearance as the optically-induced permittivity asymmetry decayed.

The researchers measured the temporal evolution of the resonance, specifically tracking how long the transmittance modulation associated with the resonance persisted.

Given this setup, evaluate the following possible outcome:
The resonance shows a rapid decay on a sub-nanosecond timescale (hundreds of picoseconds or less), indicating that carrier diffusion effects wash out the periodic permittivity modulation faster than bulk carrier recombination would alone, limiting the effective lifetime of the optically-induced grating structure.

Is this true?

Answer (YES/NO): YES